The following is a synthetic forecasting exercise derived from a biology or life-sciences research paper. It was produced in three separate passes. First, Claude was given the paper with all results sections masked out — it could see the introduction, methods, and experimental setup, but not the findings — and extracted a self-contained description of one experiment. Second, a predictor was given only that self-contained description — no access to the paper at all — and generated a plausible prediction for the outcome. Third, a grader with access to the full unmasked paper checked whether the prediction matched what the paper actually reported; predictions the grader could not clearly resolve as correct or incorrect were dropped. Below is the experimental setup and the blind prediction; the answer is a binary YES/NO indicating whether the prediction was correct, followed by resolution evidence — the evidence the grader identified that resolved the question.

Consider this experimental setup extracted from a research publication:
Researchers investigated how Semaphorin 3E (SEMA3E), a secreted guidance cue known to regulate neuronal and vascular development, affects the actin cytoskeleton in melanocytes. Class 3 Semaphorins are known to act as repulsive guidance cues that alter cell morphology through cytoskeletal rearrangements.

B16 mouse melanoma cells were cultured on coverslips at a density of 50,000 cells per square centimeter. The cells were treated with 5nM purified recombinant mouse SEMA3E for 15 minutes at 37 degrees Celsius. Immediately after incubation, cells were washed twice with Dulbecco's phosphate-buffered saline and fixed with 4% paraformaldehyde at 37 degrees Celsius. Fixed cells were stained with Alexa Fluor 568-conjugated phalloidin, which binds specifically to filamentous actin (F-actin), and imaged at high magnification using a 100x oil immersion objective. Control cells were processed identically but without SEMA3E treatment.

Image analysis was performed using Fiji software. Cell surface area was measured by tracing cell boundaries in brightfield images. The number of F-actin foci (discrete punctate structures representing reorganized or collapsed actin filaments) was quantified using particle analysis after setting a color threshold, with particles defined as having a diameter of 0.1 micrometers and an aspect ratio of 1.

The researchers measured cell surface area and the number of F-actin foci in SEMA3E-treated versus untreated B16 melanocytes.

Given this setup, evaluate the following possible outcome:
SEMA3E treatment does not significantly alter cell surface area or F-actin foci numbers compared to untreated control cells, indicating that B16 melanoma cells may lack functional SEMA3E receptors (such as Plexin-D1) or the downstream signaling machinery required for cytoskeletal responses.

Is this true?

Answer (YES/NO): NO